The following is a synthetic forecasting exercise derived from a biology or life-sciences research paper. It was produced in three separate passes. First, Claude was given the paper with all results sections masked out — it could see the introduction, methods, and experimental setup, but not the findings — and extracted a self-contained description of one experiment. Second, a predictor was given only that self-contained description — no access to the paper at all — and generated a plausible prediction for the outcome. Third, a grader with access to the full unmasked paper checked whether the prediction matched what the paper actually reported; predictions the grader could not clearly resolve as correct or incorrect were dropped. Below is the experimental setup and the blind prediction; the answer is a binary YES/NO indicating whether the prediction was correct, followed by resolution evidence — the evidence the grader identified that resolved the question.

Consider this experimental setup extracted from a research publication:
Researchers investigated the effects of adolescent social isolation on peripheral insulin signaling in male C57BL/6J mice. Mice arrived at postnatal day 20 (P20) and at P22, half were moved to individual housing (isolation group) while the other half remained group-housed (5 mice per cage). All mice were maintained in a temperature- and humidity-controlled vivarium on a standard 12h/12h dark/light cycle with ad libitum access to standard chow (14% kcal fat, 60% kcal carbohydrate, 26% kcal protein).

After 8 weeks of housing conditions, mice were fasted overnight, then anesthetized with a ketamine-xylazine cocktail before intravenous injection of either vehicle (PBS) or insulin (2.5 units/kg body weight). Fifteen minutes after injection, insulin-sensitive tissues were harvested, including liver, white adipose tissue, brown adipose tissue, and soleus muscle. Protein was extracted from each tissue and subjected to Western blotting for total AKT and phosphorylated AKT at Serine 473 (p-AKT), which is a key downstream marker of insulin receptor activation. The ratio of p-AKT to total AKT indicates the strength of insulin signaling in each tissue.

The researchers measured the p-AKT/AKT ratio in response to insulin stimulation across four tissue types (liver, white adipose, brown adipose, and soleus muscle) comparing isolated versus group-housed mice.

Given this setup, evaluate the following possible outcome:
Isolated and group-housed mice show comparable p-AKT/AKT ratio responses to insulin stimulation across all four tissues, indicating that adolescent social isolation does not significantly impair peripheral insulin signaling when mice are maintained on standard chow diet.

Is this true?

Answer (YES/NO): NO